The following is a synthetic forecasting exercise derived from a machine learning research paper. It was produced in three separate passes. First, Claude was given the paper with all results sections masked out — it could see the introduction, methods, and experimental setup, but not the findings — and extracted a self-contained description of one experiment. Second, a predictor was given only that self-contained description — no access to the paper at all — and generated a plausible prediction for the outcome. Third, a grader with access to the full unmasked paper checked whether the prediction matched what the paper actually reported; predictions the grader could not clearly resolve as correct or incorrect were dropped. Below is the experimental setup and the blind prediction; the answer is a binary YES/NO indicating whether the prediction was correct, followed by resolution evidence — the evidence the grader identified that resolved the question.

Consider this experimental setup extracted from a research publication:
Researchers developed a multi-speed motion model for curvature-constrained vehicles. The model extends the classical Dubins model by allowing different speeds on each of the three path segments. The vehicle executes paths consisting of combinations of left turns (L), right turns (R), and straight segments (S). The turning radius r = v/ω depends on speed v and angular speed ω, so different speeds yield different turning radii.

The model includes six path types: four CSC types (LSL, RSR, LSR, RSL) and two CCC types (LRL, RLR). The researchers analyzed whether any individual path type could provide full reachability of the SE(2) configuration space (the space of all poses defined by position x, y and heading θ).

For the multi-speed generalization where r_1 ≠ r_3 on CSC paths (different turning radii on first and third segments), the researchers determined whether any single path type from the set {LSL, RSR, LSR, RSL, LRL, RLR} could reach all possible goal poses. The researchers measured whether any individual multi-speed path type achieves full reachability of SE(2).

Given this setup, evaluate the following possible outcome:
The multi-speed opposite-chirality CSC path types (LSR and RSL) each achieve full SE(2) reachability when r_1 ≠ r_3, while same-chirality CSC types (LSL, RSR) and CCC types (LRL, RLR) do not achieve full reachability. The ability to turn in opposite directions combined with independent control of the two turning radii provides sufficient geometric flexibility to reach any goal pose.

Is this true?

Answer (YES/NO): NO